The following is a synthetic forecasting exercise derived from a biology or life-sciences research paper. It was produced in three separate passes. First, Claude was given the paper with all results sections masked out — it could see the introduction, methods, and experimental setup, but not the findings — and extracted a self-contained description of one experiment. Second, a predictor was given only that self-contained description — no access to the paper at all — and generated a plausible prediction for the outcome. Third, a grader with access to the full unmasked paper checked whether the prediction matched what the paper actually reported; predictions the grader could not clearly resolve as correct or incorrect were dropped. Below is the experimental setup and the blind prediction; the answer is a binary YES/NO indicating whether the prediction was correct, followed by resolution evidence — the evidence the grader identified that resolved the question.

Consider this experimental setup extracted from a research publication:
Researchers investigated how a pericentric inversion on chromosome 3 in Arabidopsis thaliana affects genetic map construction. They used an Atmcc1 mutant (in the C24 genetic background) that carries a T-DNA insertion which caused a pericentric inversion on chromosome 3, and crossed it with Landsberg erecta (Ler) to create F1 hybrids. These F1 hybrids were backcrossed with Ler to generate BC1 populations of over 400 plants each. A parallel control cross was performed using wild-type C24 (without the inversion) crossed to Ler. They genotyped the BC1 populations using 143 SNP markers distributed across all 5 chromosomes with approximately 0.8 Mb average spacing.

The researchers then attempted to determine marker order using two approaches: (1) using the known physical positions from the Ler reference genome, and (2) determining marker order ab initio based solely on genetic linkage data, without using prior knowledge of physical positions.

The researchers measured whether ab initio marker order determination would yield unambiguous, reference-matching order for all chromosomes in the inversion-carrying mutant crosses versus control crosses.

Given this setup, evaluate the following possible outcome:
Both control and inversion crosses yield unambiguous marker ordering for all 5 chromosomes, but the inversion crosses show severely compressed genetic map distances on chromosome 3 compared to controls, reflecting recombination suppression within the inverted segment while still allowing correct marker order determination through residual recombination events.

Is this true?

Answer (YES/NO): NO